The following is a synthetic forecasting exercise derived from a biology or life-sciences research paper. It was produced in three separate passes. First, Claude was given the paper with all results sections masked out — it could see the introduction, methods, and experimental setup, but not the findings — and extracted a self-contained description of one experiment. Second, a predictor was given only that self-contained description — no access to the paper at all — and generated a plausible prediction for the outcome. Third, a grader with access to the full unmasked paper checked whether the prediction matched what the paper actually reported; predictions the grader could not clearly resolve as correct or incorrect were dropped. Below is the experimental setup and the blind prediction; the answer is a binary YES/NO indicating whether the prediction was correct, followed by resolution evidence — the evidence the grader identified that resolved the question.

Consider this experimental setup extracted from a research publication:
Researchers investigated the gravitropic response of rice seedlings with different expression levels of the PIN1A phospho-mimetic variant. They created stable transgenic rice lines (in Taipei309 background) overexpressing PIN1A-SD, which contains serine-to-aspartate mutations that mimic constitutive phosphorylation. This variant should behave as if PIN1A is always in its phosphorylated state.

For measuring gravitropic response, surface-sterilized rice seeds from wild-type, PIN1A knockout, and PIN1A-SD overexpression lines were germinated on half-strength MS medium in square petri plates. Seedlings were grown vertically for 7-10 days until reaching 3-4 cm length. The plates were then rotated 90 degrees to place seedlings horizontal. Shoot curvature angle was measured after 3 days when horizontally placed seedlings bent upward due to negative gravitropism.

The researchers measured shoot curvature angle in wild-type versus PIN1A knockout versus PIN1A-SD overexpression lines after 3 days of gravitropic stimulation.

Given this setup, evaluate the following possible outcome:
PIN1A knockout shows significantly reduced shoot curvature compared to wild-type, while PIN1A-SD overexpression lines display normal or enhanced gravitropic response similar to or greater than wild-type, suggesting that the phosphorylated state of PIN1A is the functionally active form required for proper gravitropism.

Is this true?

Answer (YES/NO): YES